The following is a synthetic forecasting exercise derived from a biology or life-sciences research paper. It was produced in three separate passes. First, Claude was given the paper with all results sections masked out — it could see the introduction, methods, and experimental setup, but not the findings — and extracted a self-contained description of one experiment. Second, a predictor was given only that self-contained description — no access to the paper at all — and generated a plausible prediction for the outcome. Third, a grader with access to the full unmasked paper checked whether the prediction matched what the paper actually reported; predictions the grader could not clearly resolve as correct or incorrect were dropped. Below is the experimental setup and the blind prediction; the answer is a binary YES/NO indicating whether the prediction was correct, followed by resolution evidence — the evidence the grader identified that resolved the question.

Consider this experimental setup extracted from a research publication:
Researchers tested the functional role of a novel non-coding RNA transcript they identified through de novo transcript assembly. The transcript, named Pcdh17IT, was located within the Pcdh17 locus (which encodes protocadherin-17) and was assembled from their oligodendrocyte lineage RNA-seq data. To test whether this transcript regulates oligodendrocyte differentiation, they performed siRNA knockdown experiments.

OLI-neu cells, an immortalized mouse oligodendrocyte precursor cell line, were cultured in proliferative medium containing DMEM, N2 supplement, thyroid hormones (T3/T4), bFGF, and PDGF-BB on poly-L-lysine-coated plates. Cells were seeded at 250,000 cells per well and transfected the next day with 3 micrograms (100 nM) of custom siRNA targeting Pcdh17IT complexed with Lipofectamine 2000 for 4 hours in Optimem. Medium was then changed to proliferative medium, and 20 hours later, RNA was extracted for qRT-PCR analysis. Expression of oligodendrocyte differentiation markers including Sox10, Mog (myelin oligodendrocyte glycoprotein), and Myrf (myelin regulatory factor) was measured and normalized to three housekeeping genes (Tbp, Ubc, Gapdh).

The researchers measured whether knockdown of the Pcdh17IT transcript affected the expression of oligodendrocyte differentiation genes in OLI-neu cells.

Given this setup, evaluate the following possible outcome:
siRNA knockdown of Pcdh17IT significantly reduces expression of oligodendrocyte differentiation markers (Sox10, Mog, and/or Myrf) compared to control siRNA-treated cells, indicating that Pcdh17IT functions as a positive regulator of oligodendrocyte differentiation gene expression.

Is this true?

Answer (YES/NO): YES